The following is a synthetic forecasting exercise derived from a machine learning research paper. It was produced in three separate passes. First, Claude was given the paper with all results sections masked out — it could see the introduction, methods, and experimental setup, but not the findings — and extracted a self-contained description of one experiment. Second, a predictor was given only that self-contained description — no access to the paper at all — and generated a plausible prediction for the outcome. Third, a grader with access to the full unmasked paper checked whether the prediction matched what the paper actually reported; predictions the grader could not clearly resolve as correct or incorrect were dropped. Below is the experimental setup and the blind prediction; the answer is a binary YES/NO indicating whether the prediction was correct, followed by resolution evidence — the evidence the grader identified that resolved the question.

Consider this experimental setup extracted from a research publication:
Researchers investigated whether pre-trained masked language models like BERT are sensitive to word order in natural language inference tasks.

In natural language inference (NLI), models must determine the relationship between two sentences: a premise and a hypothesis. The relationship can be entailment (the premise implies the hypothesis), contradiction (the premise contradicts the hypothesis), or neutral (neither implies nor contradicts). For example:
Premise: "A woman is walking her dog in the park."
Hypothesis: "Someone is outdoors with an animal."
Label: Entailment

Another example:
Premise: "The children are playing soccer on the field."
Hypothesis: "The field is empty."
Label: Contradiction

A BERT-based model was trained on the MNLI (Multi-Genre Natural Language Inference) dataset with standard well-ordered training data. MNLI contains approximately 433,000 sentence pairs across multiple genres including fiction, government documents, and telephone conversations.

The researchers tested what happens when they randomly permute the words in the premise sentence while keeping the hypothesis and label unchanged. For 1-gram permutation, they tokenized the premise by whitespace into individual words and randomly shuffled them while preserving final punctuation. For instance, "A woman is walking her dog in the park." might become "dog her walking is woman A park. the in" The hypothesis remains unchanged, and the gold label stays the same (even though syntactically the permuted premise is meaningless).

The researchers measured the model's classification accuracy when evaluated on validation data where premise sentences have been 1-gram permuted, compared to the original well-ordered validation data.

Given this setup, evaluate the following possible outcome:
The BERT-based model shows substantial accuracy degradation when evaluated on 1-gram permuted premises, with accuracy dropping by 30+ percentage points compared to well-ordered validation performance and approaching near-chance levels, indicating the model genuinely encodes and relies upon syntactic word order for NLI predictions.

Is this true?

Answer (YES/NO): NO